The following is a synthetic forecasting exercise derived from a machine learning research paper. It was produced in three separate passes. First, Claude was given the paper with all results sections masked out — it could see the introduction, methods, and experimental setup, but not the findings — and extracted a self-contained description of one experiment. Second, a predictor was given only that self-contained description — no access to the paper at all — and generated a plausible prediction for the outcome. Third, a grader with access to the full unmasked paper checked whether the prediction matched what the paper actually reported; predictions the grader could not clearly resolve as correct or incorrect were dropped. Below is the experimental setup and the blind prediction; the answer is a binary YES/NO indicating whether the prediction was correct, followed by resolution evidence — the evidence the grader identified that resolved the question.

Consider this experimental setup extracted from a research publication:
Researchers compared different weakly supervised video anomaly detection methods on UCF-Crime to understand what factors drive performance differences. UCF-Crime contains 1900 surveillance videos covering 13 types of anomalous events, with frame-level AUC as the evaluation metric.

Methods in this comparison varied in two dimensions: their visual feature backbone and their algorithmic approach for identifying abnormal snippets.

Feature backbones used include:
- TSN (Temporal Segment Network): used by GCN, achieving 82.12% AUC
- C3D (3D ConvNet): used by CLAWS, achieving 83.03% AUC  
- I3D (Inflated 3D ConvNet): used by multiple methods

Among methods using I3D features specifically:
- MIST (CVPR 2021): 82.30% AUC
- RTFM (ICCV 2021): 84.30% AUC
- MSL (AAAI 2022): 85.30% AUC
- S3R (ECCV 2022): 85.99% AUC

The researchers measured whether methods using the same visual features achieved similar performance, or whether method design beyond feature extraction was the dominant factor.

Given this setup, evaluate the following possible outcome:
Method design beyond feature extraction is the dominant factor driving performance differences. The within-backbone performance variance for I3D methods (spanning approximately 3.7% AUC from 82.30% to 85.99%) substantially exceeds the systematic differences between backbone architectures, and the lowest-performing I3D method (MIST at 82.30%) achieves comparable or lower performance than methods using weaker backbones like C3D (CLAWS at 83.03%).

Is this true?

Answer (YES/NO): YES